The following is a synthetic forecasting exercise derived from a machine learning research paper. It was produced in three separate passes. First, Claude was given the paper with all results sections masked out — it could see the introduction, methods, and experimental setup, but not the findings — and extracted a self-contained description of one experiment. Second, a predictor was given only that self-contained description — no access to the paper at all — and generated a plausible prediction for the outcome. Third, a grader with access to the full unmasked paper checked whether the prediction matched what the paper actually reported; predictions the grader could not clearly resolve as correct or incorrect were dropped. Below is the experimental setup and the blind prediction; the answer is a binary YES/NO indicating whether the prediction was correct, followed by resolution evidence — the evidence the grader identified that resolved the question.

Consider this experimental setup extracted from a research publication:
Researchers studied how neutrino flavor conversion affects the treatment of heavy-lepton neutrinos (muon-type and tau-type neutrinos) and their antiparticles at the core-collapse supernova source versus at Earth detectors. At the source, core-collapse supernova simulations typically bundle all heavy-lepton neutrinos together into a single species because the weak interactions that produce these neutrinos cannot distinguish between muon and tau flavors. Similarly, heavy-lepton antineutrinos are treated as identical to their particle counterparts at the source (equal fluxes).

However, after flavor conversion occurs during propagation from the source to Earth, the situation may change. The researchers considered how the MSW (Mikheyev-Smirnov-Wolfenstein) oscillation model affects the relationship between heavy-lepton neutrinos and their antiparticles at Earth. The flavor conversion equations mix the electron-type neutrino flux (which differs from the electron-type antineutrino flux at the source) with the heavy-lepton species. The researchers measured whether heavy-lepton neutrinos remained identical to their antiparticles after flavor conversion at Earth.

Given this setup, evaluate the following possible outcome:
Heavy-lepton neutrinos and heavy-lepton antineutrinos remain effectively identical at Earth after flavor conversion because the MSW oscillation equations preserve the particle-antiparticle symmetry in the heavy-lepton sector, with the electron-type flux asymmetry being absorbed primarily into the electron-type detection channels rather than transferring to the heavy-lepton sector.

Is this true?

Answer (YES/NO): NO